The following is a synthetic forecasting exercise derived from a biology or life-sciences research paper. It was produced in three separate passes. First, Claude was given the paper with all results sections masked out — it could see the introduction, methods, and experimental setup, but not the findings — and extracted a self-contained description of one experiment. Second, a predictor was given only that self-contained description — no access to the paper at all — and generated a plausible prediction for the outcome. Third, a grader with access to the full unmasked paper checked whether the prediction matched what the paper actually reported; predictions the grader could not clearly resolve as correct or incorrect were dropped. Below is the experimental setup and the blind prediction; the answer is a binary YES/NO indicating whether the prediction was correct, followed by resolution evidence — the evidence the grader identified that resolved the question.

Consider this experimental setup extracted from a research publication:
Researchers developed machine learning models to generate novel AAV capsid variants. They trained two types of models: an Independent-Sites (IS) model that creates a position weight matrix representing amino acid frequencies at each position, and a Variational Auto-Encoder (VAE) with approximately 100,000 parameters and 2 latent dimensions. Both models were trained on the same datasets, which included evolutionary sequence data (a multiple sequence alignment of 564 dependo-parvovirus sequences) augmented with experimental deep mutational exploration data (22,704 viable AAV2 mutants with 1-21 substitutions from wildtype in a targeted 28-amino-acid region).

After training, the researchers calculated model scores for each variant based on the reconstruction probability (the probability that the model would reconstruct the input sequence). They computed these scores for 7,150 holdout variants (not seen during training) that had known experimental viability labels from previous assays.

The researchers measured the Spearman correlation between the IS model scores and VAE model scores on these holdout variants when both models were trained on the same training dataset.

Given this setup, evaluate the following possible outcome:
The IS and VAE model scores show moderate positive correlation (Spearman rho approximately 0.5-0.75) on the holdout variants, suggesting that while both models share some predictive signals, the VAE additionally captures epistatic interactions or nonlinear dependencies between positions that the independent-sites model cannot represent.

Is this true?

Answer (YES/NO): NO